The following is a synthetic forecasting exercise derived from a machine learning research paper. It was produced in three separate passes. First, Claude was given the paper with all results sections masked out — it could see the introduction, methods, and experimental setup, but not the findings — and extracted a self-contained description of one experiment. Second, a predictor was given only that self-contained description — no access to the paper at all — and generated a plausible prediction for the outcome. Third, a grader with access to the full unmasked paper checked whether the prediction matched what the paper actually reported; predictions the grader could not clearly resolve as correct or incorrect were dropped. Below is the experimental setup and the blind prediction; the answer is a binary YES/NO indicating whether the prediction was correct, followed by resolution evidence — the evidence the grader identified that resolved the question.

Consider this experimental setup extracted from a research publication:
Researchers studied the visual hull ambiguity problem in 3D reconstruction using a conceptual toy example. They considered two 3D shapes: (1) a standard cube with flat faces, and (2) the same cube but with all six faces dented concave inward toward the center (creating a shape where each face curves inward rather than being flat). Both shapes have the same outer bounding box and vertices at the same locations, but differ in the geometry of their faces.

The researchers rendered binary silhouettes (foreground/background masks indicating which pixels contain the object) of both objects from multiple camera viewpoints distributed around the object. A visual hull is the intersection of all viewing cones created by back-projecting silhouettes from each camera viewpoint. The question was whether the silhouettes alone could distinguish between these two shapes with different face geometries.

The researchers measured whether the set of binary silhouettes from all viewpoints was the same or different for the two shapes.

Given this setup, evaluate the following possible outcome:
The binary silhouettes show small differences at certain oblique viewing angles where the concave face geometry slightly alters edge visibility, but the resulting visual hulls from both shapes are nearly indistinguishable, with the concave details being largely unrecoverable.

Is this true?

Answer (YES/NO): NO